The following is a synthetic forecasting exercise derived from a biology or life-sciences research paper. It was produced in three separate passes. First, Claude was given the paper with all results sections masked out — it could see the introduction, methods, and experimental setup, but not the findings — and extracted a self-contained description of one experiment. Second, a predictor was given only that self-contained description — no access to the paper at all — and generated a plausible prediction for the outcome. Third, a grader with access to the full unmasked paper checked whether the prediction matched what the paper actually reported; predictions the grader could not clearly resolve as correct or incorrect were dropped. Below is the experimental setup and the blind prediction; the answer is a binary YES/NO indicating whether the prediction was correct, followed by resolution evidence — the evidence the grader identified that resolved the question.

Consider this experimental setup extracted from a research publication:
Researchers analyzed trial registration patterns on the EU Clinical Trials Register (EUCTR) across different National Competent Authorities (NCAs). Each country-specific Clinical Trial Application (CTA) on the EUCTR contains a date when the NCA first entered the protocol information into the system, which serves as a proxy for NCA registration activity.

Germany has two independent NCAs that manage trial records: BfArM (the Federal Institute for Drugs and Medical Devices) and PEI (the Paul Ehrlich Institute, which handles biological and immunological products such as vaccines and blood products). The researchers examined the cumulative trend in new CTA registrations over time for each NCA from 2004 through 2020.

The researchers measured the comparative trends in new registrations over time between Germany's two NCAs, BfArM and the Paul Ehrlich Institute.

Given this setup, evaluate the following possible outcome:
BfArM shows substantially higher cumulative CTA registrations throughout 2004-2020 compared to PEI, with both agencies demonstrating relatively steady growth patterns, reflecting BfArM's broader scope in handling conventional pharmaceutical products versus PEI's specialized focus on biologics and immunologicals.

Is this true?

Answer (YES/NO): NO